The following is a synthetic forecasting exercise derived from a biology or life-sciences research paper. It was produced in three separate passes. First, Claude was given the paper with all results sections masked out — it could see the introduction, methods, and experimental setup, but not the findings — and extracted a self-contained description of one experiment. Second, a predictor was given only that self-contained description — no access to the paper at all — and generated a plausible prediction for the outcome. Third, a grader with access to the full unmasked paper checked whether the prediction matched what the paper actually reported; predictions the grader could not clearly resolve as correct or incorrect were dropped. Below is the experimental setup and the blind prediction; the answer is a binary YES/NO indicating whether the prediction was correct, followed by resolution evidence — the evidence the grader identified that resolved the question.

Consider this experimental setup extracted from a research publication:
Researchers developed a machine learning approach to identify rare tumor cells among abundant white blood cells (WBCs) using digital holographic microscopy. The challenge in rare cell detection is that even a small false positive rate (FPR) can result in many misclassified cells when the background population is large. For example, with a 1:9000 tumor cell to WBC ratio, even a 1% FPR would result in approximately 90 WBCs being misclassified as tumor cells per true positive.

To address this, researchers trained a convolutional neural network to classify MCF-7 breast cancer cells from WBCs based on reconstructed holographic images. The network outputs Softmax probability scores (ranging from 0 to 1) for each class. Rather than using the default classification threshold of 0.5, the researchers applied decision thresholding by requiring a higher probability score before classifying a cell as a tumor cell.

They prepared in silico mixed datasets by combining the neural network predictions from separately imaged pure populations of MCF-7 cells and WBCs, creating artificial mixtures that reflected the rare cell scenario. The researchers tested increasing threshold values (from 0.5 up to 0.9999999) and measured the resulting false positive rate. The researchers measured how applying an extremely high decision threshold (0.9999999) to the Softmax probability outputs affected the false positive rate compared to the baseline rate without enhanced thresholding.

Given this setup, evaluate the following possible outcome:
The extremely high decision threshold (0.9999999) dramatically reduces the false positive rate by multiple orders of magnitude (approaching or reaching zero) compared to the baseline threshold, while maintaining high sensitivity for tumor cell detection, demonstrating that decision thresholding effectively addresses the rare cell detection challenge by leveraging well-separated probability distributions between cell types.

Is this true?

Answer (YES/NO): NO